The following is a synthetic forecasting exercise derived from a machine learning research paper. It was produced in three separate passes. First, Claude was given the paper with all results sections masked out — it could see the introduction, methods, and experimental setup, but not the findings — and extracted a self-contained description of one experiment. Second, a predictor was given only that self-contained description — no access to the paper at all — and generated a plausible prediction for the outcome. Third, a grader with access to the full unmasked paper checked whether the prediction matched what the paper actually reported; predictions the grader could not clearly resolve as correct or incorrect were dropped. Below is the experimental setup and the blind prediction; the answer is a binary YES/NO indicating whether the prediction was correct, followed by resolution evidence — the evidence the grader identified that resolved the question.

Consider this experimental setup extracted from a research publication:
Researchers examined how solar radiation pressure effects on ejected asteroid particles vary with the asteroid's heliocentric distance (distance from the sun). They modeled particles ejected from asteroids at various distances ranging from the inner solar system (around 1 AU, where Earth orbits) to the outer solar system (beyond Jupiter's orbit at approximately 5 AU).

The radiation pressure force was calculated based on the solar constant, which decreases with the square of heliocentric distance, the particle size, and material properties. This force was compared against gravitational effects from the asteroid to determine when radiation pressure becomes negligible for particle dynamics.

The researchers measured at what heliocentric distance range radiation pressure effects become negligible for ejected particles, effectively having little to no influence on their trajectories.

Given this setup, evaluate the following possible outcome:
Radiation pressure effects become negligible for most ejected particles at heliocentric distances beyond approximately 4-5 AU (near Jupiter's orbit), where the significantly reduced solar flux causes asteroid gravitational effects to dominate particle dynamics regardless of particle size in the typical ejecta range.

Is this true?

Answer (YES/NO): NO